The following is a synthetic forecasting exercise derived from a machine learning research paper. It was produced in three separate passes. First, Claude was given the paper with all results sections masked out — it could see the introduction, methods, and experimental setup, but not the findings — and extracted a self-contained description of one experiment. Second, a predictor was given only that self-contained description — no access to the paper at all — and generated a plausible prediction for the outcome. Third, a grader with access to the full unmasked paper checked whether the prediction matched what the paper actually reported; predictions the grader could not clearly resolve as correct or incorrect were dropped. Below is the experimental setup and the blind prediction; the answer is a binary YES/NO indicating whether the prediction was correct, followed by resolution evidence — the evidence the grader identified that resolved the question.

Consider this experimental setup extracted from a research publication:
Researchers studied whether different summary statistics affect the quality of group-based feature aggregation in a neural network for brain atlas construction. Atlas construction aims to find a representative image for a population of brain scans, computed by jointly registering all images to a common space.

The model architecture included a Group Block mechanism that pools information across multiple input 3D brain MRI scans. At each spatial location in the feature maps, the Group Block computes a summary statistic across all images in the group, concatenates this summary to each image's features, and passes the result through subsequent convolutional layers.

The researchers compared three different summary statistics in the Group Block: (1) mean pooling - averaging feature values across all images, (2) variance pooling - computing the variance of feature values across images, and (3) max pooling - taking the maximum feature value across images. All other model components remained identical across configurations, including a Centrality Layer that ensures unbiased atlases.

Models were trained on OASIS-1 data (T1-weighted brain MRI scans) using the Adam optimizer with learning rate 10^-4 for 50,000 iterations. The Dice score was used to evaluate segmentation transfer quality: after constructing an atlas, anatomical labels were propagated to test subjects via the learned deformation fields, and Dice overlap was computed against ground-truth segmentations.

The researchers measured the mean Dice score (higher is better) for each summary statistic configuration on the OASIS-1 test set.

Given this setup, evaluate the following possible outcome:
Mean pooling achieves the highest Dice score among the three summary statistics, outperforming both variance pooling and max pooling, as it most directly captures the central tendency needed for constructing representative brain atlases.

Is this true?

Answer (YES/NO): NO